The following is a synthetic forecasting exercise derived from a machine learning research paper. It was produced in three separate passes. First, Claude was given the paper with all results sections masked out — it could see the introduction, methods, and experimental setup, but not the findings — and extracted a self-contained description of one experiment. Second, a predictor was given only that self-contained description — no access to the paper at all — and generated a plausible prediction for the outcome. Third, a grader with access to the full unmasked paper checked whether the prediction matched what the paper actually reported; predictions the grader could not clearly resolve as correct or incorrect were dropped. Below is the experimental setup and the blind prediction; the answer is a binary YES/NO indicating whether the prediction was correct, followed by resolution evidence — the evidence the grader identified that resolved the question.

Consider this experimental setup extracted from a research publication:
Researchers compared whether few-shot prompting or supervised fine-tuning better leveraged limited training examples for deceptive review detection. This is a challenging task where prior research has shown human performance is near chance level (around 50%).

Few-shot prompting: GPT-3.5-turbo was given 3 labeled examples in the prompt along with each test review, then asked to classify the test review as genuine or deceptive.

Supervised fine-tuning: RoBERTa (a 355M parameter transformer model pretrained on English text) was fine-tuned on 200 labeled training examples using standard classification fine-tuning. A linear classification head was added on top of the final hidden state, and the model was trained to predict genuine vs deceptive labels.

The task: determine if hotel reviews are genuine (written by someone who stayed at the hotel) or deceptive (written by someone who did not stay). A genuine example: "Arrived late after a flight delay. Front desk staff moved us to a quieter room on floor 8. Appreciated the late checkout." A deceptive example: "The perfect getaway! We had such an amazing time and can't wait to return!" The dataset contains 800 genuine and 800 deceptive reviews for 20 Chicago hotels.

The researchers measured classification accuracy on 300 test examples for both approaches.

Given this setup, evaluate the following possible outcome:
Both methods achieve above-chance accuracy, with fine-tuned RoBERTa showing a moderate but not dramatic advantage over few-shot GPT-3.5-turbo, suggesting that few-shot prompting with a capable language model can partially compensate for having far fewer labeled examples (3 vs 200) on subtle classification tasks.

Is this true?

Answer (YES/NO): NO